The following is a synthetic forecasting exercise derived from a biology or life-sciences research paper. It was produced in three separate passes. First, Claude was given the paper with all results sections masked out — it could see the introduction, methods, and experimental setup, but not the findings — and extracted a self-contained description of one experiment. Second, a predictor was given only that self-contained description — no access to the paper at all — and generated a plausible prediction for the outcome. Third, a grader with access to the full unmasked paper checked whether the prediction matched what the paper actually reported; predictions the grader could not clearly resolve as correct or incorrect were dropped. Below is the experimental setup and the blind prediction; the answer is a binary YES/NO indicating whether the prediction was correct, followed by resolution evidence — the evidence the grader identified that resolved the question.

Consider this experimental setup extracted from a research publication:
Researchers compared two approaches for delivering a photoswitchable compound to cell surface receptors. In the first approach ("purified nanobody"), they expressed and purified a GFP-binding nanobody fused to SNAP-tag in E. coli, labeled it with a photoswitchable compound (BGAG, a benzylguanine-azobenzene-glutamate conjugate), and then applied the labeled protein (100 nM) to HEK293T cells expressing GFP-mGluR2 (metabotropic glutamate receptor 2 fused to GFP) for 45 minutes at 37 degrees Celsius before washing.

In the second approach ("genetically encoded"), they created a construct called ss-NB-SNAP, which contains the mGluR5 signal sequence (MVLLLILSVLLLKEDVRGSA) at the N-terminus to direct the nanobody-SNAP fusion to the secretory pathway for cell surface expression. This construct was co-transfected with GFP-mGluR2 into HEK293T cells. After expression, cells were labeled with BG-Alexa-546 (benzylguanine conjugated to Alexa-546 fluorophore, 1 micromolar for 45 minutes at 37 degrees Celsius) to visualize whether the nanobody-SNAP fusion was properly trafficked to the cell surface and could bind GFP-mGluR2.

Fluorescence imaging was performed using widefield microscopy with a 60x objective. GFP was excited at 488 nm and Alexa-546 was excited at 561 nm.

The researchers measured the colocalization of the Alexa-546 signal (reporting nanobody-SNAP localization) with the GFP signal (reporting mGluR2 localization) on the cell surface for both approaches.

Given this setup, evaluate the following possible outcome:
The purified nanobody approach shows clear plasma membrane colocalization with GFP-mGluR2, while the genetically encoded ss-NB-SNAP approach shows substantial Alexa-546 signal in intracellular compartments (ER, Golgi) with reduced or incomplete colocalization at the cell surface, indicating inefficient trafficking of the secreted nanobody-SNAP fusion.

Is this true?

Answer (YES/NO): NO